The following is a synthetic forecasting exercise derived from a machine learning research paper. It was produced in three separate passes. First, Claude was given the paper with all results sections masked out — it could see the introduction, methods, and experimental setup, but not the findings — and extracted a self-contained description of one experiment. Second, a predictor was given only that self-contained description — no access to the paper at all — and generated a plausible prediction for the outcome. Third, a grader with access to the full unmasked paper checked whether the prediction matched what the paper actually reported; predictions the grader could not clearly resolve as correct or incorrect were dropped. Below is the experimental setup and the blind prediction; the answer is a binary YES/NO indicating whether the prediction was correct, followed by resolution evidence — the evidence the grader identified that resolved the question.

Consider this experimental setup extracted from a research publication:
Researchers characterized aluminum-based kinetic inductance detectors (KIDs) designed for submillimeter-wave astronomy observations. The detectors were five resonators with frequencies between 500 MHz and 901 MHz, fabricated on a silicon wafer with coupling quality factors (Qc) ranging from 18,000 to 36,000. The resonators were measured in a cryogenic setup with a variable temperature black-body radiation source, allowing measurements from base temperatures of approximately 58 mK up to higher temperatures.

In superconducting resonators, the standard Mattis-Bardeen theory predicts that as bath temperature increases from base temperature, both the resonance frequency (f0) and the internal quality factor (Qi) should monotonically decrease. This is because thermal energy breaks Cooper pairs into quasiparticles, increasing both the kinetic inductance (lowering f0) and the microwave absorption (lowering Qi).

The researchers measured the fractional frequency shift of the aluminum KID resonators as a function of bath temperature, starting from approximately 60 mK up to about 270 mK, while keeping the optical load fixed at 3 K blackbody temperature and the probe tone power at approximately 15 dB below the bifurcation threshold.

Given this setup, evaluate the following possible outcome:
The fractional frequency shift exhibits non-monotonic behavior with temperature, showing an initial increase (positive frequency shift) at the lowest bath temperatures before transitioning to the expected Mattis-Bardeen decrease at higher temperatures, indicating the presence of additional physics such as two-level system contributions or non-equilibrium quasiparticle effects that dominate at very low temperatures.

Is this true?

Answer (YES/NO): YES